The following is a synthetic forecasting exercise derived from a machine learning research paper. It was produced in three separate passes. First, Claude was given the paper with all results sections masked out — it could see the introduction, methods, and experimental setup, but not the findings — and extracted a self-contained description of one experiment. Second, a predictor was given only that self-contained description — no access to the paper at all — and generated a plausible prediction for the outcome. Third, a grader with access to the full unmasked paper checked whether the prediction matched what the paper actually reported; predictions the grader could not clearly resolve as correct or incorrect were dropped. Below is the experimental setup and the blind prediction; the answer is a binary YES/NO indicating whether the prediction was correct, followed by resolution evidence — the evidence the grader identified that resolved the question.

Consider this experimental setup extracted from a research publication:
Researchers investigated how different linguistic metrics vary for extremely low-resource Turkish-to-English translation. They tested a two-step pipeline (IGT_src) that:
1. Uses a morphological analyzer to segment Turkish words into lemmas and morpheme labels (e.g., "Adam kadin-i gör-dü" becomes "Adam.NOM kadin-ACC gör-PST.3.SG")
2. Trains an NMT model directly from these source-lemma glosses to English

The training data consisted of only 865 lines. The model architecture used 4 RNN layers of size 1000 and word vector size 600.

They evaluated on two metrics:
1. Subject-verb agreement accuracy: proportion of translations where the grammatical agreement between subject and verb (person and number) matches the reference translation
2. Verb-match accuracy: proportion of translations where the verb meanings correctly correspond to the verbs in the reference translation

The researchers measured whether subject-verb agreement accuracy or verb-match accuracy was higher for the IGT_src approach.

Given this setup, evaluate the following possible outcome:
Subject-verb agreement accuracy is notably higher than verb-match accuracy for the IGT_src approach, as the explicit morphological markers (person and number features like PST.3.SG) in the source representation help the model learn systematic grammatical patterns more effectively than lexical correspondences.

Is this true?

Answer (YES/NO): YES